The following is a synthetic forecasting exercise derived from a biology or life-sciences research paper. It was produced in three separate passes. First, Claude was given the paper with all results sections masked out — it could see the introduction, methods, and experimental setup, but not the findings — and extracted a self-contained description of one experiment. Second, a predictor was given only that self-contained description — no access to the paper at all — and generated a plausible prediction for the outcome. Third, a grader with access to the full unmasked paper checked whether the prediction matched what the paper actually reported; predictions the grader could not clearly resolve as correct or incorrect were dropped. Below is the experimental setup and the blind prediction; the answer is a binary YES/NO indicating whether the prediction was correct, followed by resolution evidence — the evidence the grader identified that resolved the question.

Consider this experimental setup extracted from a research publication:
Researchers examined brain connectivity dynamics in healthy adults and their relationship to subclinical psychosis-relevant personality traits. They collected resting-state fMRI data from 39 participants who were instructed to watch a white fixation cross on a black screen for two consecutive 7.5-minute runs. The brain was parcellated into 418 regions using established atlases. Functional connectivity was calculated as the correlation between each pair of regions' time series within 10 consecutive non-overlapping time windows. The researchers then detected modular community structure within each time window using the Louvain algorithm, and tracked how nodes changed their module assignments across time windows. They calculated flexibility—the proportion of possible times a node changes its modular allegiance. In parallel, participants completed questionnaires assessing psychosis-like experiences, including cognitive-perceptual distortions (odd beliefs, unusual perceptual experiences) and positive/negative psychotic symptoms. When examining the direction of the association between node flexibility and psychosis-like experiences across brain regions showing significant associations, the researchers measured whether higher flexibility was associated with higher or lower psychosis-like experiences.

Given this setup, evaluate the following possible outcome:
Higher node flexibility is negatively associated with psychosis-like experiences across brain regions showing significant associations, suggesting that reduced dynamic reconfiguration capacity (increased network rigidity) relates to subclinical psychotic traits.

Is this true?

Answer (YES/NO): NO